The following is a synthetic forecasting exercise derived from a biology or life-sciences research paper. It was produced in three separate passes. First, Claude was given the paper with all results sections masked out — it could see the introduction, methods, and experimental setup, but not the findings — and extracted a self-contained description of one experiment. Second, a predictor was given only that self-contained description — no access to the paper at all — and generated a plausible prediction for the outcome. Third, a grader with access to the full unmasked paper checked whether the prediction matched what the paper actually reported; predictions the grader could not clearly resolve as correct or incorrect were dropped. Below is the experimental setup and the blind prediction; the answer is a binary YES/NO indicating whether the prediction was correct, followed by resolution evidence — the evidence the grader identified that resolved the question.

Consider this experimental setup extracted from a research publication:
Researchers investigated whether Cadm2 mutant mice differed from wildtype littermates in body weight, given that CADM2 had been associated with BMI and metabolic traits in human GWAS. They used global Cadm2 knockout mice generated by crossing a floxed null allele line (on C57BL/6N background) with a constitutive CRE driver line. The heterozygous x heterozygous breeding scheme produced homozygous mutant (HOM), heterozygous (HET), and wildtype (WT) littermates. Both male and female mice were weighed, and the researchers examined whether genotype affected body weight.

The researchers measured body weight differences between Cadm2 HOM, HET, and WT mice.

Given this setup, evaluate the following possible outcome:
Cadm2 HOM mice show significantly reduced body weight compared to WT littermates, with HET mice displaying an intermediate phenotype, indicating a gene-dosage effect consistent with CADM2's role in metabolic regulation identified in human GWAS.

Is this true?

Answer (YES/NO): NO